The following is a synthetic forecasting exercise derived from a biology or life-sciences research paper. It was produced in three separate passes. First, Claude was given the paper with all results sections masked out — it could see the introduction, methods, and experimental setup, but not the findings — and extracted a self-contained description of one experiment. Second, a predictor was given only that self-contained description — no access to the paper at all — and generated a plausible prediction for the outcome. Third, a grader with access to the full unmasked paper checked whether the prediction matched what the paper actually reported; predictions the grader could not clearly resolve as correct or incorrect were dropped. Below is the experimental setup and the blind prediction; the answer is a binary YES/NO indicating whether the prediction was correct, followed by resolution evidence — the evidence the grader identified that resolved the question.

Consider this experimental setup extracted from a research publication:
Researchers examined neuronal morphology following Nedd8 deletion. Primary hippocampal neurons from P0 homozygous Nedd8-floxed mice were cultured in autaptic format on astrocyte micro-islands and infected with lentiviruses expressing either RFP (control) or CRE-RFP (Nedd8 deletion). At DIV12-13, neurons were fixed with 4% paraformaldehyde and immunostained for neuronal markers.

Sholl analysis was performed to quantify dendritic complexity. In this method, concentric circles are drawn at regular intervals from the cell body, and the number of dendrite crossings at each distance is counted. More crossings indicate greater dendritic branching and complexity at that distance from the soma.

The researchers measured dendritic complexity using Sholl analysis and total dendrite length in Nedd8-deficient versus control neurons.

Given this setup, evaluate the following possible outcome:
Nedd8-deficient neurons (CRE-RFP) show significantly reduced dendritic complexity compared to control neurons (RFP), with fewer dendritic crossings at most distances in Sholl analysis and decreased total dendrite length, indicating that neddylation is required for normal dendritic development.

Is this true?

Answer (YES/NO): NO